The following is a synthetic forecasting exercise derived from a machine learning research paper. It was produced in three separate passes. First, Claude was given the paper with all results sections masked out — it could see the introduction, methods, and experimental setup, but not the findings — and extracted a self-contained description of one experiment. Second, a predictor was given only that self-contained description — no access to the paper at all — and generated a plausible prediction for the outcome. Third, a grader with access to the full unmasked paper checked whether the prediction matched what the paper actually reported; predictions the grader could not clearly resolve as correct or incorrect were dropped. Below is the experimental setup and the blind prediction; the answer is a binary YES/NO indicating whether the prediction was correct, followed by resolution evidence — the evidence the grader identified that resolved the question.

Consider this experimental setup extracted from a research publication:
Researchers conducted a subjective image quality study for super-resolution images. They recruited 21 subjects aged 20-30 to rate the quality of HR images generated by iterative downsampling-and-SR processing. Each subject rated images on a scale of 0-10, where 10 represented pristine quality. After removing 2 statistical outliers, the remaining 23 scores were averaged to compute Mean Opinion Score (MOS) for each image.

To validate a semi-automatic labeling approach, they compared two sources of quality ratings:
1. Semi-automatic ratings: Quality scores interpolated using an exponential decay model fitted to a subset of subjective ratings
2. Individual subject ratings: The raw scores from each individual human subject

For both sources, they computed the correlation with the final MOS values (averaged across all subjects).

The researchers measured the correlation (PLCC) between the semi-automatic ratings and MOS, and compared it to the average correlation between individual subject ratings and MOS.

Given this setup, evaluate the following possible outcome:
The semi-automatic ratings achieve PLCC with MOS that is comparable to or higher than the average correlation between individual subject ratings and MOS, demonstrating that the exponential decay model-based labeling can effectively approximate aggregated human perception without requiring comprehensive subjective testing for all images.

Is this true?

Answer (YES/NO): YES